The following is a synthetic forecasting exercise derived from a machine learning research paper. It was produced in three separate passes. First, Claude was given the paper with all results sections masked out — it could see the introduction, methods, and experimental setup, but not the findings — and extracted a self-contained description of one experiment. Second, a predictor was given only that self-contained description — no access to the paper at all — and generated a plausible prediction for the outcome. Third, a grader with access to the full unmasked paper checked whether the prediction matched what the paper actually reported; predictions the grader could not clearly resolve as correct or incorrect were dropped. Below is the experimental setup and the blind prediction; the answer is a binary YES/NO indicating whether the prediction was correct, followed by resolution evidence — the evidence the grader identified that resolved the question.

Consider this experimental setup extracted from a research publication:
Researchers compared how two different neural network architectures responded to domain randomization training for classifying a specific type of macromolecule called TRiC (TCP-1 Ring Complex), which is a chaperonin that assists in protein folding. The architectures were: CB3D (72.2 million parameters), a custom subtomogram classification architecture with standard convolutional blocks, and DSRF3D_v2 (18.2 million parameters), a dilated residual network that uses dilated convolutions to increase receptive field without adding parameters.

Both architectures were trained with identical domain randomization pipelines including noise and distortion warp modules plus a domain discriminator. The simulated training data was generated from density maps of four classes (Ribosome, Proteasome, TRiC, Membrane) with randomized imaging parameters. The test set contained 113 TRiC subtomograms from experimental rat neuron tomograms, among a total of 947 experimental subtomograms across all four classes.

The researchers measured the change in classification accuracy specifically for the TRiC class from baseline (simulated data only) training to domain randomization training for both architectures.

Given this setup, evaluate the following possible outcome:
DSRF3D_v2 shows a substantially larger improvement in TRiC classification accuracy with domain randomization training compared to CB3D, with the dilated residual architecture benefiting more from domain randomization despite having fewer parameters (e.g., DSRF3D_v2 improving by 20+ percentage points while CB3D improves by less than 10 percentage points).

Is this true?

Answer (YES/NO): NO